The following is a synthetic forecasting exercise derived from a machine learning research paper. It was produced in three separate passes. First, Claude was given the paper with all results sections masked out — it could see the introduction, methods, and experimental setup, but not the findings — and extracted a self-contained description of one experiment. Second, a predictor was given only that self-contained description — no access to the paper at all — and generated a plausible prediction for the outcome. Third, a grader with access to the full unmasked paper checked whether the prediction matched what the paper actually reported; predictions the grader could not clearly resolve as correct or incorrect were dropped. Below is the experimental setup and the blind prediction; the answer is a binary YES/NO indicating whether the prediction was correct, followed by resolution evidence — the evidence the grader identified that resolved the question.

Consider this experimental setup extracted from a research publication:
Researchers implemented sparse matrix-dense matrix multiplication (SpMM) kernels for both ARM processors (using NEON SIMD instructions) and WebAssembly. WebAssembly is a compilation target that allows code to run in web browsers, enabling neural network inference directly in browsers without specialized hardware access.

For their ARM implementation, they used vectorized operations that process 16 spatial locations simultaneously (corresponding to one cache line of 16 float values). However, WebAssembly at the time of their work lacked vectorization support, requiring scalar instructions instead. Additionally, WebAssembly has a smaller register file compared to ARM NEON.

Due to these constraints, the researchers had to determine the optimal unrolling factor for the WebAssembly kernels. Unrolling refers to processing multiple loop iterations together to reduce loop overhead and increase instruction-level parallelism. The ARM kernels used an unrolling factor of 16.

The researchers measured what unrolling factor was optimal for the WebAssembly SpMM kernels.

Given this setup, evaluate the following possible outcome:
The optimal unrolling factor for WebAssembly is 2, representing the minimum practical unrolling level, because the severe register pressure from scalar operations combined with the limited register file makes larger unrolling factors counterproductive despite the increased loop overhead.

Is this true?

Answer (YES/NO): NO